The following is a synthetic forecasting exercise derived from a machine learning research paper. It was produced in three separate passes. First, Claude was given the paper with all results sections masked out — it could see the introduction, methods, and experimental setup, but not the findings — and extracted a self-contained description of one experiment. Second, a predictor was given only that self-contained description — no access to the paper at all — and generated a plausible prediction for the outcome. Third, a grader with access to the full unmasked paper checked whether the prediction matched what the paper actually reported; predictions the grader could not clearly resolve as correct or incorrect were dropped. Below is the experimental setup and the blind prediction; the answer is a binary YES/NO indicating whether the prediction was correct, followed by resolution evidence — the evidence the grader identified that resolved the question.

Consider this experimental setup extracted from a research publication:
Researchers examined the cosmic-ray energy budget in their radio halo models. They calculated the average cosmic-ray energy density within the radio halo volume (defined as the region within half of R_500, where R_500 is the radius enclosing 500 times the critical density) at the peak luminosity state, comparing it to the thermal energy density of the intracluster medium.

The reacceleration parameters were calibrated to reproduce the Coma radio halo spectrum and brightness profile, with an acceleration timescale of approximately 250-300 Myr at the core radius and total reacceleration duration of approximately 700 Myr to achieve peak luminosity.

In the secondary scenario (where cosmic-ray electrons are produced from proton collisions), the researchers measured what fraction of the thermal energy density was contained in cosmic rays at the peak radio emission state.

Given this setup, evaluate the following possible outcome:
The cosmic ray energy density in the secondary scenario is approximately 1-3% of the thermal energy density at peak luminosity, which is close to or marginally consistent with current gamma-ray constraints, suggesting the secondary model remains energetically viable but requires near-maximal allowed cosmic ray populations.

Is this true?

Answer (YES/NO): NO